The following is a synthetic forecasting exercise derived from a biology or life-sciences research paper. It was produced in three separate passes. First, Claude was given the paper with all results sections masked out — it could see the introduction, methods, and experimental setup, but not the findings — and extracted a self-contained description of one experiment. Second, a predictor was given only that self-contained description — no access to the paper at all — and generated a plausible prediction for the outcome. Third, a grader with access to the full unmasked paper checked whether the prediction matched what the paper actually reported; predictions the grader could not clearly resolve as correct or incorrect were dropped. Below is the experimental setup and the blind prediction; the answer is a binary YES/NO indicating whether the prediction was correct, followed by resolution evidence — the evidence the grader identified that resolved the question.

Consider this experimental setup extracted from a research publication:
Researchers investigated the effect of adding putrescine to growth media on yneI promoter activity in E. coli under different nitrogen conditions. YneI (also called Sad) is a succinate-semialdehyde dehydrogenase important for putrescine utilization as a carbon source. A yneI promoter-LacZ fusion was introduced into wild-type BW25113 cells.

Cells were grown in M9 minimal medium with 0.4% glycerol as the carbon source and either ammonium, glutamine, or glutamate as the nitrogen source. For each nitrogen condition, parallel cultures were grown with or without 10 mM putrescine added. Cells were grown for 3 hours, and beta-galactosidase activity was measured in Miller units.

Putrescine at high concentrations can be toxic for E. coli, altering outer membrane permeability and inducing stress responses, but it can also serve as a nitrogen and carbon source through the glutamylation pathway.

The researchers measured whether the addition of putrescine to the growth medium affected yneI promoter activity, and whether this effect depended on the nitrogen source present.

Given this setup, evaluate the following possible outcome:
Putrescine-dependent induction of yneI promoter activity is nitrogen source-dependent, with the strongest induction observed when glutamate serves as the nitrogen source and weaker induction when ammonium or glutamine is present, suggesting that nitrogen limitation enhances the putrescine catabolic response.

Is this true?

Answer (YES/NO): NO